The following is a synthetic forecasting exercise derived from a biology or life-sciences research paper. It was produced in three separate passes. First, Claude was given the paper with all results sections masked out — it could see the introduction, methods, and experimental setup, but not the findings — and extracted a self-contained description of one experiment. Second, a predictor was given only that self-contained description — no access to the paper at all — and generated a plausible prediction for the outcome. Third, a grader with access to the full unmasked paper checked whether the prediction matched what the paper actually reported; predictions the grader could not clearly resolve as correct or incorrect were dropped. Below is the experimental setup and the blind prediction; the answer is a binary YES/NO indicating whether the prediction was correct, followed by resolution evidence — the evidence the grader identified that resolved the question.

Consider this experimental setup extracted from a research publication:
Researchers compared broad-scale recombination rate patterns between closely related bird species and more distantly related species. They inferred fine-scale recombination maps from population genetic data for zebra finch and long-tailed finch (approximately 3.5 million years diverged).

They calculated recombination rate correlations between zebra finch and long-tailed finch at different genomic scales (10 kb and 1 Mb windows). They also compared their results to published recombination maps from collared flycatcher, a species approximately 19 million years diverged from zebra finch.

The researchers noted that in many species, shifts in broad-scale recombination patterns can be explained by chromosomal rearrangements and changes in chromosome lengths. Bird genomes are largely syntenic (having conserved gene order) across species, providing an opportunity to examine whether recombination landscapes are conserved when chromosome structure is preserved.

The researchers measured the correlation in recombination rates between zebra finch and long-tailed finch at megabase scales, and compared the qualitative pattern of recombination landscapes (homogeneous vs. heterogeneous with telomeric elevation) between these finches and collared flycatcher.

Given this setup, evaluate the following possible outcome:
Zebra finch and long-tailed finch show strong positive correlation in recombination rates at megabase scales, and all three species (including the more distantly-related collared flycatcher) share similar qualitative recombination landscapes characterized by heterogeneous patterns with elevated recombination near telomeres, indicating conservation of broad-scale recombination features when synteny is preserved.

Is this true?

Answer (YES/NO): NO